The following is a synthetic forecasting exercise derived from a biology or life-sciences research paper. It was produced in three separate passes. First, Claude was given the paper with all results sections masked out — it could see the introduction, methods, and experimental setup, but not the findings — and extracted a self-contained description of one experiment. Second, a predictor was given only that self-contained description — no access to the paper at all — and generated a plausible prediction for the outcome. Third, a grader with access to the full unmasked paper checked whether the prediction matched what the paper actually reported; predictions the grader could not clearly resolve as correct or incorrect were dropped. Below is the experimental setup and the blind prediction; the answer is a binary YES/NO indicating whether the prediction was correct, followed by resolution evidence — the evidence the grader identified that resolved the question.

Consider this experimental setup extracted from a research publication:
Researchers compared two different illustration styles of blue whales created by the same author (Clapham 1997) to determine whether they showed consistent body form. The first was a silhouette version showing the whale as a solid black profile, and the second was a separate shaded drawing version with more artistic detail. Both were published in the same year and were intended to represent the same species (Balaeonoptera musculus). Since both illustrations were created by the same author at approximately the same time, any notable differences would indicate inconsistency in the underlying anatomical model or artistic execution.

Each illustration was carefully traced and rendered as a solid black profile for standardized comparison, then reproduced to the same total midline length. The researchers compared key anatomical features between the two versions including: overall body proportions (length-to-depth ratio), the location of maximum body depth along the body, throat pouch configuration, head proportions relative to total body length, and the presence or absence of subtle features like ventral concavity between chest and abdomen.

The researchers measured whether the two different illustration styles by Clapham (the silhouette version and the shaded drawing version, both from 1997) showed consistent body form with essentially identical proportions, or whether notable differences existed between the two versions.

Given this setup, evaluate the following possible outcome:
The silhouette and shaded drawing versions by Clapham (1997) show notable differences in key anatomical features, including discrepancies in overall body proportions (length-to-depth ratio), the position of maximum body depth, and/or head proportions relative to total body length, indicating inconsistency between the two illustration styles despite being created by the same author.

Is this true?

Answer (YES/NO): YES